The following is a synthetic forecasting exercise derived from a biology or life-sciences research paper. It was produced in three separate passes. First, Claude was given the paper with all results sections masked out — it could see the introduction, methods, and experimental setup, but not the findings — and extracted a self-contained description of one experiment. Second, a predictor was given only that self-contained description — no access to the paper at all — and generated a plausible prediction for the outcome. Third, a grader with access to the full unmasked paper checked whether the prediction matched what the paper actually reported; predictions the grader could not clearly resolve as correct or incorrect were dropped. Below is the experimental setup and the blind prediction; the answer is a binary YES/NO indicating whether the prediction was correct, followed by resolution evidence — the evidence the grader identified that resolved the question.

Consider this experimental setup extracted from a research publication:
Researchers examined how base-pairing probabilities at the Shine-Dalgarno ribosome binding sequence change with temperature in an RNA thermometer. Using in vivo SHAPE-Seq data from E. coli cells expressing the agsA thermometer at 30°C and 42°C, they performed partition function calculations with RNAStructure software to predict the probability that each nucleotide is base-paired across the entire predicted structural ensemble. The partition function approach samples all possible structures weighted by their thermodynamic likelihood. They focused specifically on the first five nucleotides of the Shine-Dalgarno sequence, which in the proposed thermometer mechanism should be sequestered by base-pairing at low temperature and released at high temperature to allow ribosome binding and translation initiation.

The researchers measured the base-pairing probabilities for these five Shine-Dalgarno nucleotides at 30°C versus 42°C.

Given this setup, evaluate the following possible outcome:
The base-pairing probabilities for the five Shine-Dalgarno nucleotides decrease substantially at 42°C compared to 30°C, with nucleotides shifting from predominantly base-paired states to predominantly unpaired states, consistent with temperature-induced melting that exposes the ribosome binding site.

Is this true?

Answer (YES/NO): NO